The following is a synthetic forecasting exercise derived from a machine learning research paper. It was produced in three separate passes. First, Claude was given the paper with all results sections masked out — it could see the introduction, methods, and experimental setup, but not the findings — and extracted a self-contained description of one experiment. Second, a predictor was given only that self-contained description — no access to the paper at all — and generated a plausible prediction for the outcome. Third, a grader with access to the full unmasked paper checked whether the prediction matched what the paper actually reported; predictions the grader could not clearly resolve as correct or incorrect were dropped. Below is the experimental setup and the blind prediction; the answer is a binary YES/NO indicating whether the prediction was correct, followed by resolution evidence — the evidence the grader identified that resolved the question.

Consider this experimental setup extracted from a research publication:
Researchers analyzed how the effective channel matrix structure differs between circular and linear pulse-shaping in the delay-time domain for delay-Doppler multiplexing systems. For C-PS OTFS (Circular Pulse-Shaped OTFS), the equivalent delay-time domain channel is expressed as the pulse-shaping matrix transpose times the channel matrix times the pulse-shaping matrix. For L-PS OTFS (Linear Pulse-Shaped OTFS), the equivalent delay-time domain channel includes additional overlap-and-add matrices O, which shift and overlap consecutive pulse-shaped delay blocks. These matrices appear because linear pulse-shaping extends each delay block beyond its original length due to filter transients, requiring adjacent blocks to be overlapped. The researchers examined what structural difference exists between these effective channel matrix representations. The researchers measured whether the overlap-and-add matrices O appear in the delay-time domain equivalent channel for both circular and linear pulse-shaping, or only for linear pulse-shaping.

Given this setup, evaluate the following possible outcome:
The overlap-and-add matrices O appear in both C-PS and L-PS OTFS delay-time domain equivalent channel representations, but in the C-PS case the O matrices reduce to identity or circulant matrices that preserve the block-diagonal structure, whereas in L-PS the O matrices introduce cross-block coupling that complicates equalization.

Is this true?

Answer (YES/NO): NO